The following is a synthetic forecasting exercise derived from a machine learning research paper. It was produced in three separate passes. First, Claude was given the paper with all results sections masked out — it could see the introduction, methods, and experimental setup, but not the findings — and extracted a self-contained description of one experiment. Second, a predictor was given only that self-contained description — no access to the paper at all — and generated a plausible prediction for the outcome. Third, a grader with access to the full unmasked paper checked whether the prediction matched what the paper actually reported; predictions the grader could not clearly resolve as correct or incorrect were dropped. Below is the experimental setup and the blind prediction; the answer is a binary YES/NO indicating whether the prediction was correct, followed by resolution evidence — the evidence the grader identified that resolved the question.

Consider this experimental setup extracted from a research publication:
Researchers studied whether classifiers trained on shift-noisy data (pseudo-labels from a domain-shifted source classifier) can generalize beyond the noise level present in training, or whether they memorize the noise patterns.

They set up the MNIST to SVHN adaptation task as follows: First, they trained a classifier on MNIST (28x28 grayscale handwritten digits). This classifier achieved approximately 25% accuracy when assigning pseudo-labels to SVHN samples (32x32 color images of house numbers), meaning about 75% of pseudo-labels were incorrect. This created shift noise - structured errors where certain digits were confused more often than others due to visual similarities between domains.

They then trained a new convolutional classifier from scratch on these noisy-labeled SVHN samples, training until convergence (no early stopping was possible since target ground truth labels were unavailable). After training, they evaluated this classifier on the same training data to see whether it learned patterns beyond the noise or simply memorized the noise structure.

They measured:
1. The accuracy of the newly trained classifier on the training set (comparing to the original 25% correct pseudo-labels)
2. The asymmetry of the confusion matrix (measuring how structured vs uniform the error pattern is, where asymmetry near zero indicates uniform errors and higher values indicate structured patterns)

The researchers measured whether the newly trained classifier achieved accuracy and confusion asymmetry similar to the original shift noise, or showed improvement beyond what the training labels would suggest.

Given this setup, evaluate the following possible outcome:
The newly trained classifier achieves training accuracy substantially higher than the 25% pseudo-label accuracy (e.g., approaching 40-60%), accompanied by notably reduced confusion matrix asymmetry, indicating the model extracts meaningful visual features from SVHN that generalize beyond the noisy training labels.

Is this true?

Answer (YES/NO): NO